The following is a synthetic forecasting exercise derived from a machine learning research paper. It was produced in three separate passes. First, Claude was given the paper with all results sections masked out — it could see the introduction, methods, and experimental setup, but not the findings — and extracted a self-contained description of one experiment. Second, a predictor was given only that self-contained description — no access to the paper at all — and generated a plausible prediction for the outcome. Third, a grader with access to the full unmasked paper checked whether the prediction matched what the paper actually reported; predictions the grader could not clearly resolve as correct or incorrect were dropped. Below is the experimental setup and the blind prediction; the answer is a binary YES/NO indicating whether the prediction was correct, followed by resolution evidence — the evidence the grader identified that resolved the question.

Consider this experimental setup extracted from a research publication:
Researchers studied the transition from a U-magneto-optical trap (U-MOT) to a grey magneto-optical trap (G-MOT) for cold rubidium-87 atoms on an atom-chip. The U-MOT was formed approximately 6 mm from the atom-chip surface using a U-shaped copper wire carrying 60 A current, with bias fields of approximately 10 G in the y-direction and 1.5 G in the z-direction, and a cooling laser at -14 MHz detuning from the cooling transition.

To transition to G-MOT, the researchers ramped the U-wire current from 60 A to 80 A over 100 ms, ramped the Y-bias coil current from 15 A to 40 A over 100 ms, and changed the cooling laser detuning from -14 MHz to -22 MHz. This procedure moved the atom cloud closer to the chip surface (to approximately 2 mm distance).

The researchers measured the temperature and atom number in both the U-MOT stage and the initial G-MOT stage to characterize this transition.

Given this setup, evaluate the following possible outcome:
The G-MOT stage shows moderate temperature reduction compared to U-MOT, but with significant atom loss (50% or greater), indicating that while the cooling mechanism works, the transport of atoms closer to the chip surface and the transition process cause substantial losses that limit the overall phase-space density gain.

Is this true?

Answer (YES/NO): NO